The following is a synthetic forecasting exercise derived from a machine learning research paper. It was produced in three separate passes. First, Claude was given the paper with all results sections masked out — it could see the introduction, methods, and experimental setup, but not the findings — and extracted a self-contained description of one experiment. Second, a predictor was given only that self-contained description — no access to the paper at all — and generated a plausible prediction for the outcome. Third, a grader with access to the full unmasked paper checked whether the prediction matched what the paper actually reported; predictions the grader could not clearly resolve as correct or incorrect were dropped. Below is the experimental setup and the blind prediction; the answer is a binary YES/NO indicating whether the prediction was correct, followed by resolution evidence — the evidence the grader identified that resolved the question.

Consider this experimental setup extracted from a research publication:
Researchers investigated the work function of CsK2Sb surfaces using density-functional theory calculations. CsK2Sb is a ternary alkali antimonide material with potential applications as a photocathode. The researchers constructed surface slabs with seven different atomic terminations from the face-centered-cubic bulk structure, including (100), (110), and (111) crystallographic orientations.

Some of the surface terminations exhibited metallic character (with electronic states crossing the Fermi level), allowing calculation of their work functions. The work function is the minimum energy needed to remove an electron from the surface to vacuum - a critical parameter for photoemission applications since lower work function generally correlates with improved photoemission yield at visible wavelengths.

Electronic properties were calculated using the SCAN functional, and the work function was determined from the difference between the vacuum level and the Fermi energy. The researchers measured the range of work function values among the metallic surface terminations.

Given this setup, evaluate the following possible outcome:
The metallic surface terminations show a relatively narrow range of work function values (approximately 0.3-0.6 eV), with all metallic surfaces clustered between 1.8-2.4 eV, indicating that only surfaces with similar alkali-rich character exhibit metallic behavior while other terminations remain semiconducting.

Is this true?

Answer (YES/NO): NO